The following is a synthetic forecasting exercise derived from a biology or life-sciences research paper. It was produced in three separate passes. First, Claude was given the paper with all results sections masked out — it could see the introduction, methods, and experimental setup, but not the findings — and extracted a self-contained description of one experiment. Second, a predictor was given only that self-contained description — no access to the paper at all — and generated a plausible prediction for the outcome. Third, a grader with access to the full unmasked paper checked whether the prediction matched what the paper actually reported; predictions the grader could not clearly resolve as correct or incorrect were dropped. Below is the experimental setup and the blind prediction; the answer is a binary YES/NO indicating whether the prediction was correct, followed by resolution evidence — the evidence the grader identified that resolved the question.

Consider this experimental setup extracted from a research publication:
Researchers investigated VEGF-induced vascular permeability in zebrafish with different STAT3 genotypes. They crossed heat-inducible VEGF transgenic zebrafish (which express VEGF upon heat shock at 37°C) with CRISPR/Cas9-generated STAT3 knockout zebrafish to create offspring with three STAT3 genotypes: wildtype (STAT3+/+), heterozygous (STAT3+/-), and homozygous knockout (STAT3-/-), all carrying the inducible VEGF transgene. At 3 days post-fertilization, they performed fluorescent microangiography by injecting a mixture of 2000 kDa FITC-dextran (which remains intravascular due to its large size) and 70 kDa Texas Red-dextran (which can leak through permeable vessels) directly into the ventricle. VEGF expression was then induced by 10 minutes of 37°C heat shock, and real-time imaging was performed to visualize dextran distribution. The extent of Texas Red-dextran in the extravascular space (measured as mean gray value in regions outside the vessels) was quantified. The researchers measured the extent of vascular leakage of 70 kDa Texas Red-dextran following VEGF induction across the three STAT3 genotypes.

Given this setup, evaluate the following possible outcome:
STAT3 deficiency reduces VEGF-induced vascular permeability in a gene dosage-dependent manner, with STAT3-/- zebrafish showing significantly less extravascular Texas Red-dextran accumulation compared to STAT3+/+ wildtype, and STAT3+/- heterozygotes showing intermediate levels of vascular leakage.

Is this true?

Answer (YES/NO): NO